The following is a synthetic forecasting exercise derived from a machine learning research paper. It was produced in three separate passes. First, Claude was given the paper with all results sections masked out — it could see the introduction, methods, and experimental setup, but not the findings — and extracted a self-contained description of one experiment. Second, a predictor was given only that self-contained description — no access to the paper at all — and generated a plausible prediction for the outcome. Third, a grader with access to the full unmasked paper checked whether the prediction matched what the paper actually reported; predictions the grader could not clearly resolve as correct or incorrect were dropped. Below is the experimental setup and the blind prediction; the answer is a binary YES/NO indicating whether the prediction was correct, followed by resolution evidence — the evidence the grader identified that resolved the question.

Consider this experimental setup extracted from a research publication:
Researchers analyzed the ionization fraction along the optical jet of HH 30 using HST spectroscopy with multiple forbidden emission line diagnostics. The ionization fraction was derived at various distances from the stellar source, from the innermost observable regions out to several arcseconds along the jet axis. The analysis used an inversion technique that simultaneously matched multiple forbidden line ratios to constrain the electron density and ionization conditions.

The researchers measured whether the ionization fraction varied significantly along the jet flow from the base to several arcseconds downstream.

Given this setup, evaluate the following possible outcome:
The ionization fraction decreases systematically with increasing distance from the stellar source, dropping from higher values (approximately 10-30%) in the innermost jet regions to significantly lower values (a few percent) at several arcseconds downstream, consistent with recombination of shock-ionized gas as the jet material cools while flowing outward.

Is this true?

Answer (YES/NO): NO